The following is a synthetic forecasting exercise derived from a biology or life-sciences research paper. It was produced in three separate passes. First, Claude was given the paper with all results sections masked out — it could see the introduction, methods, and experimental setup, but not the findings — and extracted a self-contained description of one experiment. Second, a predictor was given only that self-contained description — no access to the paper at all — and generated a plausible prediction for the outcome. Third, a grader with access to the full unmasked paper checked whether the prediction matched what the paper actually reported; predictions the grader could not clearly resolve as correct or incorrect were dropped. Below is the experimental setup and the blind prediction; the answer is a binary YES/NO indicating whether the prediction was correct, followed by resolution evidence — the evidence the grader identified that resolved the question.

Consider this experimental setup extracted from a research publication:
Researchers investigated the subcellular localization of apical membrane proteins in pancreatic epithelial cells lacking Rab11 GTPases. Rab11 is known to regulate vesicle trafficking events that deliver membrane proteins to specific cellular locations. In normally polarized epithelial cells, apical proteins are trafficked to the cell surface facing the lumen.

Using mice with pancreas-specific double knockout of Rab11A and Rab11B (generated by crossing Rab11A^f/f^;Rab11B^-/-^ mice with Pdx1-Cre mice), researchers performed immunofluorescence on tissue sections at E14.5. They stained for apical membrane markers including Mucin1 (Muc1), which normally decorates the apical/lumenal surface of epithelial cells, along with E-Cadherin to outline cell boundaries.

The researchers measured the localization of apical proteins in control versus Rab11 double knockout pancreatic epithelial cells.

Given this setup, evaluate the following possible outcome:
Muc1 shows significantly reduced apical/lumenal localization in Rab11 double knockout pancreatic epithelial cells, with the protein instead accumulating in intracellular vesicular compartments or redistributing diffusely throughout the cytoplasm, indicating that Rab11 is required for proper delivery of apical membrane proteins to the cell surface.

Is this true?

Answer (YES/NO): NO